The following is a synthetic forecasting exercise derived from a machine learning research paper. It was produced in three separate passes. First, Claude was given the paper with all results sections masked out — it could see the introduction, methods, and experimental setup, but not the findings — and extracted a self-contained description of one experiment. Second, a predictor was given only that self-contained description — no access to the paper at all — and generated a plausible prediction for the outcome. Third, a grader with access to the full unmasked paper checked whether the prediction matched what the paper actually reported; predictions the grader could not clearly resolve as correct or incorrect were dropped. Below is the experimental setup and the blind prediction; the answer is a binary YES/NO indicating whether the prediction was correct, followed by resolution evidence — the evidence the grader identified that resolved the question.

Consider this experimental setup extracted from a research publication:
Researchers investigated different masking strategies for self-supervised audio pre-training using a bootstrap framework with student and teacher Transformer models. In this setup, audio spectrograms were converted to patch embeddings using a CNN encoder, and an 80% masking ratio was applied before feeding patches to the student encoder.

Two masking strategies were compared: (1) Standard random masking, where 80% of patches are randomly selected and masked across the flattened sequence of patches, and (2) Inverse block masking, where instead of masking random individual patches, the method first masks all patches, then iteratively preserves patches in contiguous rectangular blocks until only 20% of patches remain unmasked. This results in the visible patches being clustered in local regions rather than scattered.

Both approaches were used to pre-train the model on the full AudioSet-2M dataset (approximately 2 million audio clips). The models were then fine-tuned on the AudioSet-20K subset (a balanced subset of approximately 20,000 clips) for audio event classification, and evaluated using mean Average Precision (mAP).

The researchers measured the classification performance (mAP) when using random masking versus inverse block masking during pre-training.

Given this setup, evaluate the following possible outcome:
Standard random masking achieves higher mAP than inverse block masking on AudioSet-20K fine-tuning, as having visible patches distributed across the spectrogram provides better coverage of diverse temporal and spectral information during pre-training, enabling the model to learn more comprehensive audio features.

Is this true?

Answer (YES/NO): NO